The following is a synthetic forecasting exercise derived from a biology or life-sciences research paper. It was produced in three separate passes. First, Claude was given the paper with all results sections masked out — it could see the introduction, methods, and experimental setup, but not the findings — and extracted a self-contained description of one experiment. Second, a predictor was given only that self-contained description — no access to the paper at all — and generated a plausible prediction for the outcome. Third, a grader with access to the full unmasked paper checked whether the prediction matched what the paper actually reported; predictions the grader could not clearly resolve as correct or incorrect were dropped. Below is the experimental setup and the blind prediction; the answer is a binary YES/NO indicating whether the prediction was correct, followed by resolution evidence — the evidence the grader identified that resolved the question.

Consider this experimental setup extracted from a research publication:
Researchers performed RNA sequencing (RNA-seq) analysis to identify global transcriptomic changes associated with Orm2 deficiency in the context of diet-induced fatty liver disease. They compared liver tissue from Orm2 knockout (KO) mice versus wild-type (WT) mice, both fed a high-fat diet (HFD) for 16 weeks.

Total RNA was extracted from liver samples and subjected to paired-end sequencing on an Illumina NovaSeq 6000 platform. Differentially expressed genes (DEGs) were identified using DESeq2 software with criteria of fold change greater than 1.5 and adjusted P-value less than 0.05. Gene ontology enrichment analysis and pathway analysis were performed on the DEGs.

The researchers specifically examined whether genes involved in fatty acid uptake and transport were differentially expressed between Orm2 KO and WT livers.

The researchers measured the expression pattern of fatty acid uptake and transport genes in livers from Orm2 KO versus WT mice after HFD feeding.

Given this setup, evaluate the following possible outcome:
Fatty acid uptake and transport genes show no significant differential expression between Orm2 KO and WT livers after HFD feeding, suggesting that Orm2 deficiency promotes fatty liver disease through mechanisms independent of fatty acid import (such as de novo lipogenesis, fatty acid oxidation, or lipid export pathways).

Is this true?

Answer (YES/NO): NO